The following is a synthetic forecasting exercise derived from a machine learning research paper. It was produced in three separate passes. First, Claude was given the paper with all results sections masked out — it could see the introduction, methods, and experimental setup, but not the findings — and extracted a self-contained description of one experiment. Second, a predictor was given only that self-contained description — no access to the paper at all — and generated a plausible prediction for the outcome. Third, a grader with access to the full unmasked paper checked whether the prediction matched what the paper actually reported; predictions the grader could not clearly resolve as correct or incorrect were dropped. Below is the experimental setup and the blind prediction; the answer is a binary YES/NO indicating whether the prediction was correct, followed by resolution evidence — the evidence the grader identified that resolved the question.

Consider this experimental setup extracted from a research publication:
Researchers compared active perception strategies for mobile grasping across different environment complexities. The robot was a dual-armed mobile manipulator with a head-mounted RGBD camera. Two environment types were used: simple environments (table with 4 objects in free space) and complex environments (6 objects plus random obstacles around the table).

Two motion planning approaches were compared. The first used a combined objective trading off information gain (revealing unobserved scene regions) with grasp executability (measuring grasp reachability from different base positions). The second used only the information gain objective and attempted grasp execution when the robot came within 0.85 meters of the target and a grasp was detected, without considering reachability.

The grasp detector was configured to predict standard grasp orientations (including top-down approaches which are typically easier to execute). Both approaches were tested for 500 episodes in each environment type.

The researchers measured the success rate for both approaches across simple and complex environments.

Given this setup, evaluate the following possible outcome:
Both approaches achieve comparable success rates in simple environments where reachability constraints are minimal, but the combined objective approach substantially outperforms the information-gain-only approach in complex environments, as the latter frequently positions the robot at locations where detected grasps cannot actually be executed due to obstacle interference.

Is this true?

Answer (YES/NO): NO